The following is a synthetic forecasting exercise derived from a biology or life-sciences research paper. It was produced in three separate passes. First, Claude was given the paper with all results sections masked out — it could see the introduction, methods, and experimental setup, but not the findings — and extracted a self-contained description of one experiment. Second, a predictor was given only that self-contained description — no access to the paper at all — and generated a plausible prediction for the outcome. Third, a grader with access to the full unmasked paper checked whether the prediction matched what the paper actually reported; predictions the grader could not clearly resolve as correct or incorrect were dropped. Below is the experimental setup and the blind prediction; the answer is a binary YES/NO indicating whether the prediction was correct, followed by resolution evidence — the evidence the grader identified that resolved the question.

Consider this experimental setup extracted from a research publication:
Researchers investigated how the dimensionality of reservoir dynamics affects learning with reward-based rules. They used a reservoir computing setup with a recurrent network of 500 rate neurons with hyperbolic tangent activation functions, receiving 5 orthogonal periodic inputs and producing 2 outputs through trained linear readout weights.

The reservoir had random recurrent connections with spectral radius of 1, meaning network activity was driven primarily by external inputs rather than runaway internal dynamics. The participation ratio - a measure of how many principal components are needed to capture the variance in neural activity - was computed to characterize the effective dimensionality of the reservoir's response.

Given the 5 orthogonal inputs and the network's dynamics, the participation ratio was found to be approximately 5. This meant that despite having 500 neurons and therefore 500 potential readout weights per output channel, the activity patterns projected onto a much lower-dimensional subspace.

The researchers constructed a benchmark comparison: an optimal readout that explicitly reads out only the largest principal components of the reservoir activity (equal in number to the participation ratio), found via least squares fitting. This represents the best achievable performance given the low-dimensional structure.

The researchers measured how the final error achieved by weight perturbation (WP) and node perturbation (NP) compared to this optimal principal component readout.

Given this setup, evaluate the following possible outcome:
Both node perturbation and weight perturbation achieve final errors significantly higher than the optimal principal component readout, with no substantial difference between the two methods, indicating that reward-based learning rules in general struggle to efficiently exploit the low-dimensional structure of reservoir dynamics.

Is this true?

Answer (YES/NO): NO